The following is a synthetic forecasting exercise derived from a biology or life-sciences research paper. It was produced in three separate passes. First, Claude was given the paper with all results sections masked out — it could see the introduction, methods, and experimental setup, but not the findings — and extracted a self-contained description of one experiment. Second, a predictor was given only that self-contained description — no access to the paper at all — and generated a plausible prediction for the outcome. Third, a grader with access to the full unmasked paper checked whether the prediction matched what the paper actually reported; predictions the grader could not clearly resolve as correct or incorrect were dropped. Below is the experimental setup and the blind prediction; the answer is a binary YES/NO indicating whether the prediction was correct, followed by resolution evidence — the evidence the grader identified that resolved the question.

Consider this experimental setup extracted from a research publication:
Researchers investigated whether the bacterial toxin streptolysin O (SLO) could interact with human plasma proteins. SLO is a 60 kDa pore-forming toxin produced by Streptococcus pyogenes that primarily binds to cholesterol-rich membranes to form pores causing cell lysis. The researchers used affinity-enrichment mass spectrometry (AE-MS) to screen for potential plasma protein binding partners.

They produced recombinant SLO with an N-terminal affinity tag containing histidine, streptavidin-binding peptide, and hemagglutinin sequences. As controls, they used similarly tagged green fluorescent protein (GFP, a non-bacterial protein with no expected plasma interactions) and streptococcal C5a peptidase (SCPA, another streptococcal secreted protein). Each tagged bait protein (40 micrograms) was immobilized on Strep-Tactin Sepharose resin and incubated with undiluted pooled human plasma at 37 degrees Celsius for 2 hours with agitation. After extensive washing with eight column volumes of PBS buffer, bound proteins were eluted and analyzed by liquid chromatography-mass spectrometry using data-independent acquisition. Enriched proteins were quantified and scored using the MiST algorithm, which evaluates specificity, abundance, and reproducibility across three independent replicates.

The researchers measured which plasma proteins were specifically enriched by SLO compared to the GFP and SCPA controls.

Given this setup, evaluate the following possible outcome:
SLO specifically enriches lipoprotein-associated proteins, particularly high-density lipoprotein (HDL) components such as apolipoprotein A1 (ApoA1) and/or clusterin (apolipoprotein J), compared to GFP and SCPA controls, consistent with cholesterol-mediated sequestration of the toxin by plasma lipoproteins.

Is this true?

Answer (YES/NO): YES